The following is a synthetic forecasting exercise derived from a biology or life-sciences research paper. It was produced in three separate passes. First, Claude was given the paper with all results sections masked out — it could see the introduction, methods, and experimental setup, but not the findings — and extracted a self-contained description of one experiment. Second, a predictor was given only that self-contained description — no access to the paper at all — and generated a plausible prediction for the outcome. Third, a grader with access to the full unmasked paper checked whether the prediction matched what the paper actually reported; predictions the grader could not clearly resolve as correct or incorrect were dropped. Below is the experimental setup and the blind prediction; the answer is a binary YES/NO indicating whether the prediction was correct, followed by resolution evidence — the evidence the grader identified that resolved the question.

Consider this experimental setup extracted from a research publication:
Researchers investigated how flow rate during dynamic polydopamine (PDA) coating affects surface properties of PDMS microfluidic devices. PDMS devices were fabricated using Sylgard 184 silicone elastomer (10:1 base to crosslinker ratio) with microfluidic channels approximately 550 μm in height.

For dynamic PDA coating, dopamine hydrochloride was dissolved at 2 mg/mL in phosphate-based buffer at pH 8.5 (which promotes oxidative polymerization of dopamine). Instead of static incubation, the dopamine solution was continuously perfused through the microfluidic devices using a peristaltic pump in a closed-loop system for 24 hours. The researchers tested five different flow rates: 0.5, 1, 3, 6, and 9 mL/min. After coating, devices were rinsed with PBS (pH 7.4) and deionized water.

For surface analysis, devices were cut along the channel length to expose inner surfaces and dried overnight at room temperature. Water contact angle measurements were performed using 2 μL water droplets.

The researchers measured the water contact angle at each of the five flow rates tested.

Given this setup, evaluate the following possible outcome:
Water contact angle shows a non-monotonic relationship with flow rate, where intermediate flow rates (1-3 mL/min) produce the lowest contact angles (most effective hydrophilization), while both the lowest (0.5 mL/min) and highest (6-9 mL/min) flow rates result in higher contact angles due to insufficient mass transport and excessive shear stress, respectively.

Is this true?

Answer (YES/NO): NO